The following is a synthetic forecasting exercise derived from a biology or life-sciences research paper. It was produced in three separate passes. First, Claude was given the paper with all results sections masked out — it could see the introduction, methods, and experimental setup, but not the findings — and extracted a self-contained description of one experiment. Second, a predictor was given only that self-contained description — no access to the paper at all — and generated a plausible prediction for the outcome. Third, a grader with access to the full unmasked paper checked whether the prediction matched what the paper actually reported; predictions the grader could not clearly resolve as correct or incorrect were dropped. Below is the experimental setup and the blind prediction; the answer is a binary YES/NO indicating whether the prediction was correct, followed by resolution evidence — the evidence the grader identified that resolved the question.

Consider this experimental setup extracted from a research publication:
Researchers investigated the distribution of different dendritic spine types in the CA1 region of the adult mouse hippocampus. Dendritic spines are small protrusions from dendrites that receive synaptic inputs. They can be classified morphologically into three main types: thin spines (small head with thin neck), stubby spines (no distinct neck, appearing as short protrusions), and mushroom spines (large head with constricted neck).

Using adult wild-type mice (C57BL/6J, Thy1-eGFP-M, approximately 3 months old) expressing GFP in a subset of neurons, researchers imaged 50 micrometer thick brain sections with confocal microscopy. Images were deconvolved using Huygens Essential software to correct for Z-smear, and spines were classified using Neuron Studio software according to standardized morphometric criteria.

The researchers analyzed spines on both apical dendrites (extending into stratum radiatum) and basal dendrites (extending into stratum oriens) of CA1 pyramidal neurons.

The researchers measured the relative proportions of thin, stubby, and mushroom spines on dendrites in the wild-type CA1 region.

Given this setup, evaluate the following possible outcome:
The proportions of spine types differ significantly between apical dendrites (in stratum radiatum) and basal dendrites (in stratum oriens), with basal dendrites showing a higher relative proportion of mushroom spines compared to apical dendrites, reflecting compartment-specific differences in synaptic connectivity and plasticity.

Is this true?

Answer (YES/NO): NO